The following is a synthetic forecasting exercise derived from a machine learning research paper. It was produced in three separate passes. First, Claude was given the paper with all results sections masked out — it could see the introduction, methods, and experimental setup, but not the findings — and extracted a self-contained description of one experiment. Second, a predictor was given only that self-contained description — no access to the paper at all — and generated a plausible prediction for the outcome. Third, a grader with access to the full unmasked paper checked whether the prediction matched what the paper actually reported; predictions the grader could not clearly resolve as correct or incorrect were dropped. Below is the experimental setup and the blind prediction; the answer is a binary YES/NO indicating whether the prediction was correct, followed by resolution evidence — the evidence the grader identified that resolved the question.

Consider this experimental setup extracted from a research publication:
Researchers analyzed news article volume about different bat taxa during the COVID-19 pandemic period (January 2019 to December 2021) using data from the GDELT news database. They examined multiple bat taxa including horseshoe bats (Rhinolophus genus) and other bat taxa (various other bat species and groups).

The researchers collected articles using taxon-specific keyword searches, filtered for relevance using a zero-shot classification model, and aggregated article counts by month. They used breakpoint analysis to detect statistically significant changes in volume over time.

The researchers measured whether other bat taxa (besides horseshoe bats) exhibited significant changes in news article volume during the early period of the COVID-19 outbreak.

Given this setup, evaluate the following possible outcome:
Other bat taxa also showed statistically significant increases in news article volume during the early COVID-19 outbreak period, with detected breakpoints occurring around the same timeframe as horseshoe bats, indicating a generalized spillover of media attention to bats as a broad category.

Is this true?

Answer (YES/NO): NO